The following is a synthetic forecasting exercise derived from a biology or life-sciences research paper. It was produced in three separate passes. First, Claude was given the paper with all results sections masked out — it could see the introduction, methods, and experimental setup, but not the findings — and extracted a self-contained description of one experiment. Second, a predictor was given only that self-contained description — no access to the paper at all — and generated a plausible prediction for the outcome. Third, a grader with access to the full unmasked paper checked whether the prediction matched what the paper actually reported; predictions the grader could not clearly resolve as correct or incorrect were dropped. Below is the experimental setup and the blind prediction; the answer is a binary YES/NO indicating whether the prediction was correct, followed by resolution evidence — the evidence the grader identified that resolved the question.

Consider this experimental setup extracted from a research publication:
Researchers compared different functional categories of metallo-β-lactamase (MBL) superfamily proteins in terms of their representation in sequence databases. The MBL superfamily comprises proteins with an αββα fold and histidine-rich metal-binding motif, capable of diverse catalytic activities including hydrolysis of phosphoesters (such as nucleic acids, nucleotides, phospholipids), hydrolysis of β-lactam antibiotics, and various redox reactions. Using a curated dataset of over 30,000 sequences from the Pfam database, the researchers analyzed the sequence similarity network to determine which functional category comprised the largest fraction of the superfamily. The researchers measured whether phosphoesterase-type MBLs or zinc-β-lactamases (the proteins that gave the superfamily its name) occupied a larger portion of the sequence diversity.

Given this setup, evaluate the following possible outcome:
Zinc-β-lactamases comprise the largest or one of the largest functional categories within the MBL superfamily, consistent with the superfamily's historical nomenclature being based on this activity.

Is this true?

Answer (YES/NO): NO